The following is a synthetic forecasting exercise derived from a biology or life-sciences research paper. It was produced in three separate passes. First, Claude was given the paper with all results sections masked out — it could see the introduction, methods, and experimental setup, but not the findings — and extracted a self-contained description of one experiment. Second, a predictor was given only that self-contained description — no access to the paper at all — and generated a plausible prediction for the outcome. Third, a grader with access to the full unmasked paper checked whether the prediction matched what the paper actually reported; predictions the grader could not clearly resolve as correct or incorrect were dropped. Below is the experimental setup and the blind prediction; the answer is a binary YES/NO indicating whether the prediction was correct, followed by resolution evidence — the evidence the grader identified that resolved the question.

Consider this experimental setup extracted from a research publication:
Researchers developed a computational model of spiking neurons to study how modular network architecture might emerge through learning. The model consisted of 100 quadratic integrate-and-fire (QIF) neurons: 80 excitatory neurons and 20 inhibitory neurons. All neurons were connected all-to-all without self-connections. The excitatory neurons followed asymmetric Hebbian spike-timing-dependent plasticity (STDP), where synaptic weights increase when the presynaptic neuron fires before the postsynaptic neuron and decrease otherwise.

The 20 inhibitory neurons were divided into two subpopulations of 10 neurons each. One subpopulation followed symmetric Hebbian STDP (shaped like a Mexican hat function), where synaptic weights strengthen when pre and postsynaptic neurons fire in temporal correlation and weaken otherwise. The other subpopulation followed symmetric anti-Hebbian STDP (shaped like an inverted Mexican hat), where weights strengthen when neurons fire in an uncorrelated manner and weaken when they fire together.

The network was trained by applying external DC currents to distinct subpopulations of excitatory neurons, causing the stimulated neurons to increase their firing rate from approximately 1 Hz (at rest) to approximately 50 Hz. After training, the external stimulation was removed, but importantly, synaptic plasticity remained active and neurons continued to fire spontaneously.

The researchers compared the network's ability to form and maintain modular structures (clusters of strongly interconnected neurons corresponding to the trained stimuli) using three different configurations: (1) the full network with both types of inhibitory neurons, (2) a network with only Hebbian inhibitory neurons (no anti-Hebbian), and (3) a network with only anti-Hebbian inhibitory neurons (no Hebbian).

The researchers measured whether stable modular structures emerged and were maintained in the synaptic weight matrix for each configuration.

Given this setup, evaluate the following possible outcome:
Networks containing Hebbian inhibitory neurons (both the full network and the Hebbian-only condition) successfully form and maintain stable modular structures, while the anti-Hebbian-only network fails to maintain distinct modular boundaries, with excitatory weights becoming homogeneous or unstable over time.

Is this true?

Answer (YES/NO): NO